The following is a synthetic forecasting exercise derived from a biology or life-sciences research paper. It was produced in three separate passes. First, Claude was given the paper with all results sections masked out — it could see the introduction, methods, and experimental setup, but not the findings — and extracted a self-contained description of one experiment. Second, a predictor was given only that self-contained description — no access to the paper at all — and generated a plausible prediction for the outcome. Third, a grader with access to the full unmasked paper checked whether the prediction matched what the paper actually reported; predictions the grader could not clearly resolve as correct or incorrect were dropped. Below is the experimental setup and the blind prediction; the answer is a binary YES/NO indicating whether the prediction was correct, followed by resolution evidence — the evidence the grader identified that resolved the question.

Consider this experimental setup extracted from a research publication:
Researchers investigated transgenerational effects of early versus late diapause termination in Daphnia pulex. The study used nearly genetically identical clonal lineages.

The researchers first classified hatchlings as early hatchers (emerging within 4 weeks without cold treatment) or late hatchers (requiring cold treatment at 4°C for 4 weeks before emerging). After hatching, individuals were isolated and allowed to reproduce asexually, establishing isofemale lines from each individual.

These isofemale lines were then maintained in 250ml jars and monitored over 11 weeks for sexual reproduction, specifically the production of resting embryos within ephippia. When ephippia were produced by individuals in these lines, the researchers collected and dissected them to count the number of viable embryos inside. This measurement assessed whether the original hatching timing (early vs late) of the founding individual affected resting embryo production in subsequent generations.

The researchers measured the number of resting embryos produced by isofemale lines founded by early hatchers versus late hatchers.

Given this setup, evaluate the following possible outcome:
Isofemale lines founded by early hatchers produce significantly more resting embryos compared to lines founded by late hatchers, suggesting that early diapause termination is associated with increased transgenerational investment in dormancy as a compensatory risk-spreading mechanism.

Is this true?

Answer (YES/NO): NO